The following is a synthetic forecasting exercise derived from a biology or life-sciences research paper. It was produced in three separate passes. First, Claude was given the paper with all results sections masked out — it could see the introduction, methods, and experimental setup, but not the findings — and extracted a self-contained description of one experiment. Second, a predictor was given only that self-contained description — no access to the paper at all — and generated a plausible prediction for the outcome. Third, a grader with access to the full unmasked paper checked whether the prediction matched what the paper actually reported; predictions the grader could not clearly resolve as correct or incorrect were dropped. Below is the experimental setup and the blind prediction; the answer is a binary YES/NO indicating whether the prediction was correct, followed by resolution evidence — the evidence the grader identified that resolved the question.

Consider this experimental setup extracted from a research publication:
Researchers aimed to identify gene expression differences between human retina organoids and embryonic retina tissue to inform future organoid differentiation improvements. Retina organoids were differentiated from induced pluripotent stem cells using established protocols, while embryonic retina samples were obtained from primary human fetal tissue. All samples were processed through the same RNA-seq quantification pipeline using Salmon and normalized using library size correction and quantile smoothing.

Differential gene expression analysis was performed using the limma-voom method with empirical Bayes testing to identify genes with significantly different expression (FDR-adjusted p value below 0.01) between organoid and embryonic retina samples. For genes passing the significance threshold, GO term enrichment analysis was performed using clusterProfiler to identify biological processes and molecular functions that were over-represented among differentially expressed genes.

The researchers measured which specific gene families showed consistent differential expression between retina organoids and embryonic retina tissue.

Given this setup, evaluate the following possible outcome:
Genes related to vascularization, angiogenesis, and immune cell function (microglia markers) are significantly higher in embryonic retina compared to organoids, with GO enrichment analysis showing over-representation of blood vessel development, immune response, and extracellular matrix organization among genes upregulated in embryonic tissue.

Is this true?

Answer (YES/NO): NO